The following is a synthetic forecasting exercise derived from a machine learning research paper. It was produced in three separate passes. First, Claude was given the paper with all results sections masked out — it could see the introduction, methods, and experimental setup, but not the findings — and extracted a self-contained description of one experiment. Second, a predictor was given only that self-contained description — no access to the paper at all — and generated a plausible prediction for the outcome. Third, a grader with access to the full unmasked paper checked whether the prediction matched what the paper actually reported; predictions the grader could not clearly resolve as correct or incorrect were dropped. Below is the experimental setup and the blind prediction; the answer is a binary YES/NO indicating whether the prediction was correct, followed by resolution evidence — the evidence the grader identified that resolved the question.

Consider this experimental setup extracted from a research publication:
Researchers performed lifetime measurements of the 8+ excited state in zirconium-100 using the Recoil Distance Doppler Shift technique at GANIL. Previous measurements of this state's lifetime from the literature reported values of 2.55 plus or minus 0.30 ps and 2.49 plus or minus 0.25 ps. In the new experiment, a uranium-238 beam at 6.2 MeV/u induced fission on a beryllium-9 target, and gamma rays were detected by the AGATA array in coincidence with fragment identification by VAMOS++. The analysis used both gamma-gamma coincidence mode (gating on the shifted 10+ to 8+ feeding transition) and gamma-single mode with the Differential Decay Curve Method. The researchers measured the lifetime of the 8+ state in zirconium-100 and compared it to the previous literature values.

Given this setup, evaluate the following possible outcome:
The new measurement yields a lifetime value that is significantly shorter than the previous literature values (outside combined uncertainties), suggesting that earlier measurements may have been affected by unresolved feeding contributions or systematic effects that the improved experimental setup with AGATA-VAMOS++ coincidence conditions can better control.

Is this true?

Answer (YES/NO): NO